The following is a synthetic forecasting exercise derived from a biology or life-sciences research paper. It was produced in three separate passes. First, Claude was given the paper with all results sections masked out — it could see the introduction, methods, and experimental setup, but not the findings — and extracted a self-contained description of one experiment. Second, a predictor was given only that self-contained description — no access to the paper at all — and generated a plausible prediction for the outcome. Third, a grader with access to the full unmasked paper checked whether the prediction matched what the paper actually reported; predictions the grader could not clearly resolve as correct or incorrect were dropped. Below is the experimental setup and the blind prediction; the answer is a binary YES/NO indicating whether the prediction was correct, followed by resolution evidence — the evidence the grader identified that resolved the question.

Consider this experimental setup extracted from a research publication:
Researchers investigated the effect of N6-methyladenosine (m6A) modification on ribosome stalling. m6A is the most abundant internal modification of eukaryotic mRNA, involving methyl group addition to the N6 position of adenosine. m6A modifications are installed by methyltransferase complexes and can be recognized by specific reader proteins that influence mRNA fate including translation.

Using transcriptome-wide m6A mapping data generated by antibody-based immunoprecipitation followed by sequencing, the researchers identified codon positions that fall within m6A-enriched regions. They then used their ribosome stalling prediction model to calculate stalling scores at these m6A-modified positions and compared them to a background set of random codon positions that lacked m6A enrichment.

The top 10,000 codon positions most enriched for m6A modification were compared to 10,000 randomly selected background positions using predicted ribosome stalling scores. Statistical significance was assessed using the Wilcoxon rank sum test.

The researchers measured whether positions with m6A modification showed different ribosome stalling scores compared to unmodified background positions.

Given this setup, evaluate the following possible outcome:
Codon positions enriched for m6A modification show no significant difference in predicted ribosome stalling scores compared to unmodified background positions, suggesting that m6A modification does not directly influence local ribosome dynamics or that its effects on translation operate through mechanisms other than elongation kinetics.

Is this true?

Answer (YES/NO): NO